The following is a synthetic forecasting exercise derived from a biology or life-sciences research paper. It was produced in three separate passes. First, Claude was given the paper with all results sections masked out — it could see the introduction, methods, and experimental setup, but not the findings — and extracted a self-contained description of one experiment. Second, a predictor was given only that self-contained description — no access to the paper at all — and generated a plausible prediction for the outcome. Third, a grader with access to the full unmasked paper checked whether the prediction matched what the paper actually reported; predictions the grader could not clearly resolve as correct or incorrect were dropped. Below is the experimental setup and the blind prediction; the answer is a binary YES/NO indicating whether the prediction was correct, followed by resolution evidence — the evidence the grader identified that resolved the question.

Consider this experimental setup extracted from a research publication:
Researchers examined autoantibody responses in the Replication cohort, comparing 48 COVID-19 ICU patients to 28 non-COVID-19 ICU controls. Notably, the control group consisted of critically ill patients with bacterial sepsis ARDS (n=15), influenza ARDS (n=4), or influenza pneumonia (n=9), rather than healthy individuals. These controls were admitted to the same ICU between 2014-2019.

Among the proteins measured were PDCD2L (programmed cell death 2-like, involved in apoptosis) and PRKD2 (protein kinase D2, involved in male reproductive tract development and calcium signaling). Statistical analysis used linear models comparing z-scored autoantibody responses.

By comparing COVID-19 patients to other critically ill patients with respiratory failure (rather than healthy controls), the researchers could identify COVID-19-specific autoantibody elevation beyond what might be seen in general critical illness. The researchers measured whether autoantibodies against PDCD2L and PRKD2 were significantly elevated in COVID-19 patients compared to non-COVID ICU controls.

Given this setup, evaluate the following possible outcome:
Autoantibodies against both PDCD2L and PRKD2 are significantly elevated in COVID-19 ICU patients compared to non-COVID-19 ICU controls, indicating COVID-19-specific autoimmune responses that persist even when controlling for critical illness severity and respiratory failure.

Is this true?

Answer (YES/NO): YES